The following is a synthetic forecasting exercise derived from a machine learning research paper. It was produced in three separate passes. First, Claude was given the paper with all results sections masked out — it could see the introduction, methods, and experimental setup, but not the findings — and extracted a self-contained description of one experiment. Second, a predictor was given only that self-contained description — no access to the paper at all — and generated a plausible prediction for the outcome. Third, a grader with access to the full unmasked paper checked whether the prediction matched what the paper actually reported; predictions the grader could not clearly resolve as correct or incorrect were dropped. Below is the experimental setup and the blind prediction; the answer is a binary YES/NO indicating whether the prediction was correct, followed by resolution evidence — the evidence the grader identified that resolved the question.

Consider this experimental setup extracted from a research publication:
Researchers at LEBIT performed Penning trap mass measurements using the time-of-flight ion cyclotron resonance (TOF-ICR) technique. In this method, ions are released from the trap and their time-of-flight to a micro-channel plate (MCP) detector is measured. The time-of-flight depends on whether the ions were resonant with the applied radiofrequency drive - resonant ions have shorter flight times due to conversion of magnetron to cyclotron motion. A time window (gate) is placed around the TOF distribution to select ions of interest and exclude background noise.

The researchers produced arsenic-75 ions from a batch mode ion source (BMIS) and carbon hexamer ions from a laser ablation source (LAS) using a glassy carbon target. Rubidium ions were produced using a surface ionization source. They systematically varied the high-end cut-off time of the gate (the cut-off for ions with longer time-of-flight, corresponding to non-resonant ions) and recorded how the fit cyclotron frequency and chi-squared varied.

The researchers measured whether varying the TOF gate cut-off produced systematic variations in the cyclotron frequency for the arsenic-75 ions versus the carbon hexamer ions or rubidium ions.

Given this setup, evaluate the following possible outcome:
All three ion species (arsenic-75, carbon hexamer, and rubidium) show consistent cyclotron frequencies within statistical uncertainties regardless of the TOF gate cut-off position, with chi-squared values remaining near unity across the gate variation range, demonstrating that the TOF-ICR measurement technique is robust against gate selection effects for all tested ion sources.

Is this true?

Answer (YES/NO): NO